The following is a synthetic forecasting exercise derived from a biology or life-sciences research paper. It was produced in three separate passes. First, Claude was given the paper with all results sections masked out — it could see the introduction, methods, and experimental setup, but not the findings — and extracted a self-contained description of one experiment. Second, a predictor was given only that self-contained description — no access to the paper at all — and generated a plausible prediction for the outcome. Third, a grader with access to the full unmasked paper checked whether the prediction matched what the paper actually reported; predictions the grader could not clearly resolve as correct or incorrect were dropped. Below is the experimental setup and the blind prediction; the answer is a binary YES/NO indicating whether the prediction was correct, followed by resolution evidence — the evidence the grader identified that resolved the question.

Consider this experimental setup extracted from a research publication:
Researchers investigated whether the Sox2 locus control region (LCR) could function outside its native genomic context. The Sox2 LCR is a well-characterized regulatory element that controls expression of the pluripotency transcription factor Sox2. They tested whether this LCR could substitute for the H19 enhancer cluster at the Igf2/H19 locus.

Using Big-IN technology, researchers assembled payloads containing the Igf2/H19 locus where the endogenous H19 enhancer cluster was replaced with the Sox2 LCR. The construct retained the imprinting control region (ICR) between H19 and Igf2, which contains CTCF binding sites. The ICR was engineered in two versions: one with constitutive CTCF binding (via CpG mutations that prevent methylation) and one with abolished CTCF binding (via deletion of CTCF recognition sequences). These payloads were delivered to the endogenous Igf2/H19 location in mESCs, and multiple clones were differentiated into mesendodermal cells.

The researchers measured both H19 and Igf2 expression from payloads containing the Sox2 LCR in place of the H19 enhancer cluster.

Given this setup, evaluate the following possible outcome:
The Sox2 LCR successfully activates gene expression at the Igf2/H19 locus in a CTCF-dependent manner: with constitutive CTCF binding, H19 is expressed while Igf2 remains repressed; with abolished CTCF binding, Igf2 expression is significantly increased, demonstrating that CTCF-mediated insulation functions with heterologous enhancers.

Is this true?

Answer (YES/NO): NO